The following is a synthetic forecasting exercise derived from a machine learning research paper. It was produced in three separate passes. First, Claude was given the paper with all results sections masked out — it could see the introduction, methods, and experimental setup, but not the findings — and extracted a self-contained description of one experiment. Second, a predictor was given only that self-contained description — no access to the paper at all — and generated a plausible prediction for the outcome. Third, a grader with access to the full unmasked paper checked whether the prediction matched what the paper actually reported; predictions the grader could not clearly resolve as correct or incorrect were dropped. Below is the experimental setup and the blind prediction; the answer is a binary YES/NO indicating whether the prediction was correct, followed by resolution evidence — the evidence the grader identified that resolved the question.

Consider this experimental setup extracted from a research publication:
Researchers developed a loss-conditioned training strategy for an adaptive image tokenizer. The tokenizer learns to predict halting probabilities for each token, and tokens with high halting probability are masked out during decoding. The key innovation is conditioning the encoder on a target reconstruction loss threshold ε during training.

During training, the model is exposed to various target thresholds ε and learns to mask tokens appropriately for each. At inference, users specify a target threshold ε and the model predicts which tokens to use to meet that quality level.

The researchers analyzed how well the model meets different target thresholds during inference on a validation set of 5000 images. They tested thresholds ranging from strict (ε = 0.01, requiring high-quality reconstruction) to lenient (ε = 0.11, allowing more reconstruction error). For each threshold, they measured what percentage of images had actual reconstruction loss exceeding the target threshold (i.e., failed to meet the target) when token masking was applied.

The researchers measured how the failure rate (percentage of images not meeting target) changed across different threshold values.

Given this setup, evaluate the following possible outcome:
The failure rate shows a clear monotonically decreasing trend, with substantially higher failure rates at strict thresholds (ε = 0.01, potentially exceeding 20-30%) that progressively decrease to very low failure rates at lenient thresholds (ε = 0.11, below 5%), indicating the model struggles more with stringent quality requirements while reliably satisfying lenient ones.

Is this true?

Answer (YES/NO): NO